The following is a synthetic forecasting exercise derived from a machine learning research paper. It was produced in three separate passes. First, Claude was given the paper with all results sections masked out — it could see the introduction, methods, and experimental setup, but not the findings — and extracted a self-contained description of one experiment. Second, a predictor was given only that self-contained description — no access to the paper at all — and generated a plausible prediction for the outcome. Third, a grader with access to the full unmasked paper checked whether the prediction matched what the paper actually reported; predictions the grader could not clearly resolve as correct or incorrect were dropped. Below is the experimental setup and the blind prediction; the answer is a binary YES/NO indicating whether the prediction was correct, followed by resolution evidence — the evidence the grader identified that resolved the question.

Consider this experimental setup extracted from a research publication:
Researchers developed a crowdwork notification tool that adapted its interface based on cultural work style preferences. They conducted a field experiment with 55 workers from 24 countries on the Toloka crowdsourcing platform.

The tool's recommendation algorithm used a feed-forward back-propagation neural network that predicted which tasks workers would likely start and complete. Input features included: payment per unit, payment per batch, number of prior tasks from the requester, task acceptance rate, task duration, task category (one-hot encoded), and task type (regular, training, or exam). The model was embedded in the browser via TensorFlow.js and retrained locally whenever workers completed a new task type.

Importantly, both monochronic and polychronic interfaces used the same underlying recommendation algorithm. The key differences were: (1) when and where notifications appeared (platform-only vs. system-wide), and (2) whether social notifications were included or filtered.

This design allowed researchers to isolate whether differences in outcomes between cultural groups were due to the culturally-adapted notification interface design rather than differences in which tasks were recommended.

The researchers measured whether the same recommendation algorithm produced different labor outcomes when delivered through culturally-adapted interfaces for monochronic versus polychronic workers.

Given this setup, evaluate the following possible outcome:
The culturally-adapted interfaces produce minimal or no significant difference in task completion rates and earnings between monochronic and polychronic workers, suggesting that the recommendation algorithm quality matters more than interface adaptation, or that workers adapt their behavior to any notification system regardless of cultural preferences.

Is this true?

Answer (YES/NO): NO